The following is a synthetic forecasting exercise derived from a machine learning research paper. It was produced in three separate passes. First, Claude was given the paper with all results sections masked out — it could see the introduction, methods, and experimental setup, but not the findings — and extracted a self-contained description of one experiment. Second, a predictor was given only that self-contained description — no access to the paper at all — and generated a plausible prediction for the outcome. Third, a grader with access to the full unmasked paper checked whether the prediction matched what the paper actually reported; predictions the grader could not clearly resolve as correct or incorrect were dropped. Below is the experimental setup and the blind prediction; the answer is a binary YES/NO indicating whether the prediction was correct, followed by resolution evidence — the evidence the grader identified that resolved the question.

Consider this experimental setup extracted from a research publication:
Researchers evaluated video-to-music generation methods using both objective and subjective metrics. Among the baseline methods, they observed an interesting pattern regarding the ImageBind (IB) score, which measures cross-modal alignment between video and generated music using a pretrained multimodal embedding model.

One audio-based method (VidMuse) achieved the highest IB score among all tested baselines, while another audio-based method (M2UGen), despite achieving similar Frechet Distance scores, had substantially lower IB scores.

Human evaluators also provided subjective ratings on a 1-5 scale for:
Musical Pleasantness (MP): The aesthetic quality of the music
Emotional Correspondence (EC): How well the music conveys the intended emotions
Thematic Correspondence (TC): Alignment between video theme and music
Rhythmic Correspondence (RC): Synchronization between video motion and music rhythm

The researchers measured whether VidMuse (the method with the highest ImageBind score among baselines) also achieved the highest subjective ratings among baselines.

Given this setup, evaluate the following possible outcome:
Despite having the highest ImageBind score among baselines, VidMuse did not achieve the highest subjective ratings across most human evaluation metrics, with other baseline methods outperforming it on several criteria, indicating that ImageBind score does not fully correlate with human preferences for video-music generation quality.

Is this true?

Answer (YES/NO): NO